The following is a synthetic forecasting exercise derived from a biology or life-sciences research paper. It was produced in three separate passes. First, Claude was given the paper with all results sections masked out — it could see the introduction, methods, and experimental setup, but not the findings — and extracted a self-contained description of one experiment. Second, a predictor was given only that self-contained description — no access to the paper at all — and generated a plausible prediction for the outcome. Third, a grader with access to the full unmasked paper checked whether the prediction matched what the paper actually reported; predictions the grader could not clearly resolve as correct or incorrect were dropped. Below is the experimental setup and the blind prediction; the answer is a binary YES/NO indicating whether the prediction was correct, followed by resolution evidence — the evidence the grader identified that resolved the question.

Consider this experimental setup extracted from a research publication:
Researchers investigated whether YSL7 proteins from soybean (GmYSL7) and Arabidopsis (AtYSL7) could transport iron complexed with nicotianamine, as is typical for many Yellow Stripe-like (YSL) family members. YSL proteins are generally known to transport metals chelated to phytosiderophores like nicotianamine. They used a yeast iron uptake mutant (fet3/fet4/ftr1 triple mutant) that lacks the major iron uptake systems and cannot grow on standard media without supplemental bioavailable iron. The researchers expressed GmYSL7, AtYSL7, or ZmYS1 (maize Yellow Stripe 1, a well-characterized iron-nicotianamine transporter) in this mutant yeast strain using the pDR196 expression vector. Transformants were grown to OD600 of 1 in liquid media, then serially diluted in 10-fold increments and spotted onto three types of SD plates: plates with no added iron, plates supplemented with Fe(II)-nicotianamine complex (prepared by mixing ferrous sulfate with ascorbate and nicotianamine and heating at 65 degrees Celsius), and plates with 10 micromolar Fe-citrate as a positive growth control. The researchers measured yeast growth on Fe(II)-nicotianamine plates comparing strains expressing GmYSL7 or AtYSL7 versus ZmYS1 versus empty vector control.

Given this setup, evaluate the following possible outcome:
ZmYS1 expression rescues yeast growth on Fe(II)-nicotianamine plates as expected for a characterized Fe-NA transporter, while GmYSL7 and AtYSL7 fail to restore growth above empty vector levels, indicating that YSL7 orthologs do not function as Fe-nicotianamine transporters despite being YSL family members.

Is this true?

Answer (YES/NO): YES